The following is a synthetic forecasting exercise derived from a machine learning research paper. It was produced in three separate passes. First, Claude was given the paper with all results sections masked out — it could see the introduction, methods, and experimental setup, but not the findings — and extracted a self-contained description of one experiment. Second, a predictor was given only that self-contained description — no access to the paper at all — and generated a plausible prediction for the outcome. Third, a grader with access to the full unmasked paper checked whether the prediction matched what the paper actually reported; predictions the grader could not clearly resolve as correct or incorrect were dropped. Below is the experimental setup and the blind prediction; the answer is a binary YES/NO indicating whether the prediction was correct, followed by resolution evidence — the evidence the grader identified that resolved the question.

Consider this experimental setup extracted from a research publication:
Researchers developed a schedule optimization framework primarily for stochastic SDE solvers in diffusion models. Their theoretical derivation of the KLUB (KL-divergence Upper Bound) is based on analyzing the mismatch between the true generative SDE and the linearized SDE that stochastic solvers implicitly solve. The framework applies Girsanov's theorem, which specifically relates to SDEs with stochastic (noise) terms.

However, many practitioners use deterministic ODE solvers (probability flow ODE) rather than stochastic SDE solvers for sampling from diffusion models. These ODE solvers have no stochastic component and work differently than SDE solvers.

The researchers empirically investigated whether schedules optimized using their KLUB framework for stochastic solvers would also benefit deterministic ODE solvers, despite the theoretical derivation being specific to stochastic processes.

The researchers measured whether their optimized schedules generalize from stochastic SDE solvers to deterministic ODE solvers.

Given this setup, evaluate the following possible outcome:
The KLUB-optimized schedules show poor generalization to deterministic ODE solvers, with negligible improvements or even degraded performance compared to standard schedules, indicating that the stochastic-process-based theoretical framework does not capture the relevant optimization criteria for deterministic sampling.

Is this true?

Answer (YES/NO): NO